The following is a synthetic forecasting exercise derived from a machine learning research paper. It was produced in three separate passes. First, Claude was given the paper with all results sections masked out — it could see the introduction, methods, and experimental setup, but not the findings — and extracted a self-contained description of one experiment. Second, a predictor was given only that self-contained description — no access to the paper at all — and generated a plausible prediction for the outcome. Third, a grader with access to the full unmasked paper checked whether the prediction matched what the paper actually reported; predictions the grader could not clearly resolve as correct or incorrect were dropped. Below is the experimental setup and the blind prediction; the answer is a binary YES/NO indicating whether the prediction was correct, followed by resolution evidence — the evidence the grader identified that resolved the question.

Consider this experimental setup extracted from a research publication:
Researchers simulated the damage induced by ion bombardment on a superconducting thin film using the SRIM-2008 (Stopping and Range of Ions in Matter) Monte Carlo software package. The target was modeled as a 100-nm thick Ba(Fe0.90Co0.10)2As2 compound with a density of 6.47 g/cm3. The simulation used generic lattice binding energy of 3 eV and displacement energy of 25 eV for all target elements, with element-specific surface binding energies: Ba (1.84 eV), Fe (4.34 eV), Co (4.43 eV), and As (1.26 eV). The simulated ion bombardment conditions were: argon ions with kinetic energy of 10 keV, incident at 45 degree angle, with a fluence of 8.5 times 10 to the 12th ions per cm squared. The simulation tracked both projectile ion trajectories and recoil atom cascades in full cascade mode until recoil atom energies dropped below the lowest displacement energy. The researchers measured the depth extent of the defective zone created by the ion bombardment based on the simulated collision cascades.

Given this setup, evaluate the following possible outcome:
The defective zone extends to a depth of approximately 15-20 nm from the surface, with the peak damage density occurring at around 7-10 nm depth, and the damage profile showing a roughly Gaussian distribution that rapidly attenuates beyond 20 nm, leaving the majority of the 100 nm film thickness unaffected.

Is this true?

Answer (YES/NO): NO